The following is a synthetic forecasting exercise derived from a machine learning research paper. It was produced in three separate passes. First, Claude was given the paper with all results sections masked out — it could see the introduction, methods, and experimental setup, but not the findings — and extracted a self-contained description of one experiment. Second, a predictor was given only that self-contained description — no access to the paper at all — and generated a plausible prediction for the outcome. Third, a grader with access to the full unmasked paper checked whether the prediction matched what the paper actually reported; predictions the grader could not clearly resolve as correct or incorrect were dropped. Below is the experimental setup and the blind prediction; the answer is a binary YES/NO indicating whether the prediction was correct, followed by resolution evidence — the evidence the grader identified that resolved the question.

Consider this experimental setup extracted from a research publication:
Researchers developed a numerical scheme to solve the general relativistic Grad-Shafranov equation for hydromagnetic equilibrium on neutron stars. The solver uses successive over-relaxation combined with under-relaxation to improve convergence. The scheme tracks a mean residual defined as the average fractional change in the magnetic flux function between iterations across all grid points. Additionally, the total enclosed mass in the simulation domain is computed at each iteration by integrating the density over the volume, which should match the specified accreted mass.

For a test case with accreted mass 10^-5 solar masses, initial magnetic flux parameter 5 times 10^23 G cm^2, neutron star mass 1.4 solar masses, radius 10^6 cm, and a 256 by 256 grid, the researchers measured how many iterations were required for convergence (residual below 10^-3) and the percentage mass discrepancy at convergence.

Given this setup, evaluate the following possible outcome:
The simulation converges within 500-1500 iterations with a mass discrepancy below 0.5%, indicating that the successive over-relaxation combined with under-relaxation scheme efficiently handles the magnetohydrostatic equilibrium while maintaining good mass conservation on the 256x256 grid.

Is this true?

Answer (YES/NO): NO